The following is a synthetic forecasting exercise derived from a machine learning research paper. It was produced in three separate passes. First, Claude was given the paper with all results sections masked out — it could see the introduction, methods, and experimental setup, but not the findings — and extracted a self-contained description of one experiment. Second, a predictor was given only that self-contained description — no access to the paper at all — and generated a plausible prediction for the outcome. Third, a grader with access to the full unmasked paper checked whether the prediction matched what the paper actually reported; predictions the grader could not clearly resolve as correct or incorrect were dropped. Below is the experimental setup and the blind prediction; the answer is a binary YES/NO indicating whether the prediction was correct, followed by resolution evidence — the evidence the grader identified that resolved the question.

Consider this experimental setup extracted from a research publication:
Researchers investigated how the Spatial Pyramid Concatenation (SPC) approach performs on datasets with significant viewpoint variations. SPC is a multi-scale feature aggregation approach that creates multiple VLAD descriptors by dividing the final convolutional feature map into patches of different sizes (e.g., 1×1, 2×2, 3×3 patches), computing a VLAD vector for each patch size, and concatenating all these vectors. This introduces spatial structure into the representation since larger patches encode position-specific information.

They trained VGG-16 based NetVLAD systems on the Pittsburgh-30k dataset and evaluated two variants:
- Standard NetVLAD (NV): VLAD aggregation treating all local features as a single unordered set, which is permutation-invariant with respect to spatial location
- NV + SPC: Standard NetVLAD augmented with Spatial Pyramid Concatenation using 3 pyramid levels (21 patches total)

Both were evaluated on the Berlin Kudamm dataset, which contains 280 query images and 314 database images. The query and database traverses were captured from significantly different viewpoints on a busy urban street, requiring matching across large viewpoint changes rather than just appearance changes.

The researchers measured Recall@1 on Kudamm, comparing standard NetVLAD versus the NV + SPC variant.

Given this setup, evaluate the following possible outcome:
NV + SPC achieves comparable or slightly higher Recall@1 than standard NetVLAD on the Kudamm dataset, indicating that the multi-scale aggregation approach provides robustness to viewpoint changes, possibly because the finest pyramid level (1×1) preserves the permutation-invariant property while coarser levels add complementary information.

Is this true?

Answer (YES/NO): NO